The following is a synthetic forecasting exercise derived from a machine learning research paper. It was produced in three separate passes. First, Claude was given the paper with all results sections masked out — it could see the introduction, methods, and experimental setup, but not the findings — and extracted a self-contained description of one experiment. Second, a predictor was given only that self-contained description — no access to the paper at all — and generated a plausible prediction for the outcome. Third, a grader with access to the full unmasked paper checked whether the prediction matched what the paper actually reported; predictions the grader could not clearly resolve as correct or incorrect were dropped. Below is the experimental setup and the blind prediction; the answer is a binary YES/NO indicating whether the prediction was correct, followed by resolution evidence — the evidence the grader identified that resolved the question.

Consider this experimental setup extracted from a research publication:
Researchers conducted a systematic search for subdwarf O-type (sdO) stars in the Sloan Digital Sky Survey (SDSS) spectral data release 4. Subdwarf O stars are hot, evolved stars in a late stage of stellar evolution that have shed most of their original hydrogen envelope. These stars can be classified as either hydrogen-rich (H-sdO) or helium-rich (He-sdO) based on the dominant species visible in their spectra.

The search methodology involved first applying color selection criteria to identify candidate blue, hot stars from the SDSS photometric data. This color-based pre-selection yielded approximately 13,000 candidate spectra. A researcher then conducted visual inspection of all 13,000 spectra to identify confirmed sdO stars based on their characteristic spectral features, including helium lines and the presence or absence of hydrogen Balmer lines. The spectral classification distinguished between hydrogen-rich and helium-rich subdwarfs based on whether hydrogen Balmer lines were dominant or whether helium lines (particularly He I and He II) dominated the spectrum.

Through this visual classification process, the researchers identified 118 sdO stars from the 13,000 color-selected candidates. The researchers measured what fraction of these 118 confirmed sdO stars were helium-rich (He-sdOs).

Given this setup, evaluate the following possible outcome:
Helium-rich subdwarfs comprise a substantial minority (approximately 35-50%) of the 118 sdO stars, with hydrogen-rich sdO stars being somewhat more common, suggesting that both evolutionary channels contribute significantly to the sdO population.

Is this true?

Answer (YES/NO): NO